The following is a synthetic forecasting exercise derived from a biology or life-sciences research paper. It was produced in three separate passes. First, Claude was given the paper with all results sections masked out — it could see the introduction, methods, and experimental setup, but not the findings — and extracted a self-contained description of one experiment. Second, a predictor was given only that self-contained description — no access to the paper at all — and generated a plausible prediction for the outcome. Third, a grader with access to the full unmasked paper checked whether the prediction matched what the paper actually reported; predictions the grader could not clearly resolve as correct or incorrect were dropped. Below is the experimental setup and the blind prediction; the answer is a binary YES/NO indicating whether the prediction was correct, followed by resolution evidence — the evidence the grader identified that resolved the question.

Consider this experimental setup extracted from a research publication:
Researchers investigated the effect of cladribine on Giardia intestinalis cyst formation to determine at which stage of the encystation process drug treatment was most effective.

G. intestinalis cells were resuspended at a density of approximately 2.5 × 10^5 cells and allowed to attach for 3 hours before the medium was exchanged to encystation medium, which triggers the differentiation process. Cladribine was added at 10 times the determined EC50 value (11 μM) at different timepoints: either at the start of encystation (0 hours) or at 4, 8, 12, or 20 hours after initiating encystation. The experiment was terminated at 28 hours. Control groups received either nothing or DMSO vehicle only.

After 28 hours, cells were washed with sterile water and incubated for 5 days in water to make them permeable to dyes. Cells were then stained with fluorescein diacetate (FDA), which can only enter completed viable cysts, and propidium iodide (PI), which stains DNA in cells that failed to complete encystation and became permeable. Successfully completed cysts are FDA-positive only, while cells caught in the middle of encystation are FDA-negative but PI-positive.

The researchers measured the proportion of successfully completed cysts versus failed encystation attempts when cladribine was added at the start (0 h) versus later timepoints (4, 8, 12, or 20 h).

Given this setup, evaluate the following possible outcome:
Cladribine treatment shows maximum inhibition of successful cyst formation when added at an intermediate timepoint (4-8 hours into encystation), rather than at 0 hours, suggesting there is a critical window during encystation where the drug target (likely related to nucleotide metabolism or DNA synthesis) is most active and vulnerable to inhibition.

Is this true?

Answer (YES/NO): NO